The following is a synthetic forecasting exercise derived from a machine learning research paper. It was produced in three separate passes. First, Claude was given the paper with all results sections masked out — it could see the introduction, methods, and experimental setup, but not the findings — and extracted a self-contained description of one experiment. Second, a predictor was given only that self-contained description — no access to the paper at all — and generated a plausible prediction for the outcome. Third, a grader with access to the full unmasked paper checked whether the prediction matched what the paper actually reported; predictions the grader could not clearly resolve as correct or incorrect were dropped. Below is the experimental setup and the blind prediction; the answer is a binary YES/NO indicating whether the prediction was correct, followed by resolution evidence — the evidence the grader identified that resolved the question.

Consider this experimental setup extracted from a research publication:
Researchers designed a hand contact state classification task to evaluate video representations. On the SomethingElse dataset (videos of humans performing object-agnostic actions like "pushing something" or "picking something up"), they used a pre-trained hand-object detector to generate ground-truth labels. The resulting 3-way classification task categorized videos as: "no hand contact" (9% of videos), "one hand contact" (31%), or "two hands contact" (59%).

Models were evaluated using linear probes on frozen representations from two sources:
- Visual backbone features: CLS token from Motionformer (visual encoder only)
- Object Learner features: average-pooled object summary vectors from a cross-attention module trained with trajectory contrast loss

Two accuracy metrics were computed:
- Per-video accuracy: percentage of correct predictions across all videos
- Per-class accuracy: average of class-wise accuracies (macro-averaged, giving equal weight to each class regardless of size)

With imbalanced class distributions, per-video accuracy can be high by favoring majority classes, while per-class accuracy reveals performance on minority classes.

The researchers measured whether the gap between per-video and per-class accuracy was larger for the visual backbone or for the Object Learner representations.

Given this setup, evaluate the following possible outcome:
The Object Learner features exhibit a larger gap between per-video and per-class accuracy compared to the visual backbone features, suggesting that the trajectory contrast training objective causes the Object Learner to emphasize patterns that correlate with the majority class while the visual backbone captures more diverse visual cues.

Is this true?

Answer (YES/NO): NO